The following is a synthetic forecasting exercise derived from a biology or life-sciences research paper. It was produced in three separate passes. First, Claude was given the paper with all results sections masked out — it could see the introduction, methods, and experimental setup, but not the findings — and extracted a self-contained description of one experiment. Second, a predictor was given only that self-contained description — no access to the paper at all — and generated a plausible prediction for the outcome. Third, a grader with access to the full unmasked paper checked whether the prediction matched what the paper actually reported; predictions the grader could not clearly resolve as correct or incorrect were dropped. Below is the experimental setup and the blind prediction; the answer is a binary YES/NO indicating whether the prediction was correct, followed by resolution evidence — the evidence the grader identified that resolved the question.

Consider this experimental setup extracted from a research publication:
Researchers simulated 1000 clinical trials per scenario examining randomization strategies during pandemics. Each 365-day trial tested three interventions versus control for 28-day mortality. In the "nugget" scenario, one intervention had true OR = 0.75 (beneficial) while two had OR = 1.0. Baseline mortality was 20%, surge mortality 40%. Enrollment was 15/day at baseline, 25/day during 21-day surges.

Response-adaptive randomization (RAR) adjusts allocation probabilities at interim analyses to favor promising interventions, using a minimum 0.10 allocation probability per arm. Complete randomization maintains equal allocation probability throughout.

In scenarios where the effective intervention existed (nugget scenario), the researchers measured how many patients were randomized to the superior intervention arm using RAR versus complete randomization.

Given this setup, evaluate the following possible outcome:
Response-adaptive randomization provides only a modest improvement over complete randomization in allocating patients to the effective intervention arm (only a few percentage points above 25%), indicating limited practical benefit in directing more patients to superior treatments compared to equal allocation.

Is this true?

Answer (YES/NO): NO